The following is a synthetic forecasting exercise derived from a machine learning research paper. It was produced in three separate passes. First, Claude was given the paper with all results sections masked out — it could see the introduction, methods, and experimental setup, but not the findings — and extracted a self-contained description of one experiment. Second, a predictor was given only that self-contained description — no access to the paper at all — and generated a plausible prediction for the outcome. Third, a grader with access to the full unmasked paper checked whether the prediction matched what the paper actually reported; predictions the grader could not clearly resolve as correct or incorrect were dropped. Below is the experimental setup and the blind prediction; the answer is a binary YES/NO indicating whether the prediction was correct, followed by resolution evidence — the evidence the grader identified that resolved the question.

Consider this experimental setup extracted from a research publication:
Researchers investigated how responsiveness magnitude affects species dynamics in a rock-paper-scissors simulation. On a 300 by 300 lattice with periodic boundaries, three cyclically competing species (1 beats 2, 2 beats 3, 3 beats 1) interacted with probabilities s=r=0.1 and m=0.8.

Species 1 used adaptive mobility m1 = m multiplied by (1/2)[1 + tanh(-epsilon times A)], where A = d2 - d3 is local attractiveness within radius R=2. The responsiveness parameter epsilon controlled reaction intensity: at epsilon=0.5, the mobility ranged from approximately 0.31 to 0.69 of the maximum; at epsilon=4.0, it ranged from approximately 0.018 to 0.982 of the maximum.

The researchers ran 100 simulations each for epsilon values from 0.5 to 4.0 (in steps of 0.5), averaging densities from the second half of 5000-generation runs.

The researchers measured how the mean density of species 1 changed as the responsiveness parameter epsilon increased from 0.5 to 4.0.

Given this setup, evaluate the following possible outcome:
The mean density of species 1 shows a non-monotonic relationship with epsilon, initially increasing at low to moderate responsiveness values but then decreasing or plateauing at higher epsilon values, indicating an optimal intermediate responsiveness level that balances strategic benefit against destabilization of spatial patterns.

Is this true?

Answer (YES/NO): NO